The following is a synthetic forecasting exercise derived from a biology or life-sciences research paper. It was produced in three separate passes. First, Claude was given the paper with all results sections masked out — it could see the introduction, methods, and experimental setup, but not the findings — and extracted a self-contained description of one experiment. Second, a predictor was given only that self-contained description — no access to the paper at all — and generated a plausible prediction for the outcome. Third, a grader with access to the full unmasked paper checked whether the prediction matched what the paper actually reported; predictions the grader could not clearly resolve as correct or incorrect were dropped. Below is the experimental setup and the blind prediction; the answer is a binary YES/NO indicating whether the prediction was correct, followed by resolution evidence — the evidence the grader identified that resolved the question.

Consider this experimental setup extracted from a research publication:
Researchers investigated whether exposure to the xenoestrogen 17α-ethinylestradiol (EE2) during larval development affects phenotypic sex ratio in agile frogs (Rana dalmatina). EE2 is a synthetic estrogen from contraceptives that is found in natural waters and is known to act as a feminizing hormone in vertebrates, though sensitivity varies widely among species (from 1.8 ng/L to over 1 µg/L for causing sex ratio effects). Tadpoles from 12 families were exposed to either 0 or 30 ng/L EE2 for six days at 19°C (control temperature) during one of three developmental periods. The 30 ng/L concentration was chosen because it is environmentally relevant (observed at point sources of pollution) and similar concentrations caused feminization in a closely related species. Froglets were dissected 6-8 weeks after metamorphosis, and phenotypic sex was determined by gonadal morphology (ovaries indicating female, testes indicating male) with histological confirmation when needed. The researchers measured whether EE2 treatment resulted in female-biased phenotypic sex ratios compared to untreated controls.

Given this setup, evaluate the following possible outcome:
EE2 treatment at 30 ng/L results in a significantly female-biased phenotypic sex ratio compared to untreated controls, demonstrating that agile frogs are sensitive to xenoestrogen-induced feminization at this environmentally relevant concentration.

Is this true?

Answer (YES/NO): NO